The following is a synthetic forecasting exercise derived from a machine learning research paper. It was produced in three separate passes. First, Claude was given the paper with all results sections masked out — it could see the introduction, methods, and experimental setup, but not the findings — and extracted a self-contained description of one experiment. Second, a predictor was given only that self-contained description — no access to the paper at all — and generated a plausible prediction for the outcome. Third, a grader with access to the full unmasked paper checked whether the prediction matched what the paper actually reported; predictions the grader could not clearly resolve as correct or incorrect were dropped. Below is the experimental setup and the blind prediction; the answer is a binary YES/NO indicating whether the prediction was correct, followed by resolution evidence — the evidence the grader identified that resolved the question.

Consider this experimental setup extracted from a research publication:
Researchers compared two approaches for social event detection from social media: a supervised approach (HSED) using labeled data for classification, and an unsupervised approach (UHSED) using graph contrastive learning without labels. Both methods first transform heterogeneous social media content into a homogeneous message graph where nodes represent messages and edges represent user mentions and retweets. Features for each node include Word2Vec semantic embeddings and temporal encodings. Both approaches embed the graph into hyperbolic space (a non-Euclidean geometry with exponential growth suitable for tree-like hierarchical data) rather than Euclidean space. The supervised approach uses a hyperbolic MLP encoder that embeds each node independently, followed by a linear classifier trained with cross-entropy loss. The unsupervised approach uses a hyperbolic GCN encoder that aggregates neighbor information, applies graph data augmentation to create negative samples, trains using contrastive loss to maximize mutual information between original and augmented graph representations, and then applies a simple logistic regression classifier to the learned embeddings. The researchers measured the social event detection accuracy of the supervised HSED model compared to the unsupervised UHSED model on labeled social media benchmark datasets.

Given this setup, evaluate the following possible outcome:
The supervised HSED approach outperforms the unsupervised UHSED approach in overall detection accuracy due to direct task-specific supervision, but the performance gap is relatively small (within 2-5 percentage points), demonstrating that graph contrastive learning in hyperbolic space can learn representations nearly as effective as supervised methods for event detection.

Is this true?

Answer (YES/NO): NO